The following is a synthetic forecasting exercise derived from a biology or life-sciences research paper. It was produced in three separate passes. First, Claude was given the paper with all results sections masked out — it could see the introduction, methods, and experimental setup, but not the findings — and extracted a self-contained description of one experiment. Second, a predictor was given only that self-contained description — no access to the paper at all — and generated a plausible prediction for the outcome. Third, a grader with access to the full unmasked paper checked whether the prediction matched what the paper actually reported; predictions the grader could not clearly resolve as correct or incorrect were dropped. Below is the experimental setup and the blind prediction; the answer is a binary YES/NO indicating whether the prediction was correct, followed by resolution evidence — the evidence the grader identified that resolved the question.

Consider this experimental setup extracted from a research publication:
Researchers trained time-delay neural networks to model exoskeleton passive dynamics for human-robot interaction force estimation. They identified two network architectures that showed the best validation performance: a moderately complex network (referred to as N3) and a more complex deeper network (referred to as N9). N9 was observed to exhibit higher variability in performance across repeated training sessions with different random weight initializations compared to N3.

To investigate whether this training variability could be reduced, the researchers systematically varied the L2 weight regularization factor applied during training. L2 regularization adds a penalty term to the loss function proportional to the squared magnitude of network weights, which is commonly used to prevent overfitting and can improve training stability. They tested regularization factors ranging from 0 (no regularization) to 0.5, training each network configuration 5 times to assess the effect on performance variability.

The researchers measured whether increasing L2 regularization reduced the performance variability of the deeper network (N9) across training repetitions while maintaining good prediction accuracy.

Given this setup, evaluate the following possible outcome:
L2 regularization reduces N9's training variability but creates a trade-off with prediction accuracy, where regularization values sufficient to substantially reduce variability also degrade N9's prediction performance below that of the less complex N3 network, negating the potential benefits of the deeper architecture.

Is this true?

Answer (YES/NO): NO